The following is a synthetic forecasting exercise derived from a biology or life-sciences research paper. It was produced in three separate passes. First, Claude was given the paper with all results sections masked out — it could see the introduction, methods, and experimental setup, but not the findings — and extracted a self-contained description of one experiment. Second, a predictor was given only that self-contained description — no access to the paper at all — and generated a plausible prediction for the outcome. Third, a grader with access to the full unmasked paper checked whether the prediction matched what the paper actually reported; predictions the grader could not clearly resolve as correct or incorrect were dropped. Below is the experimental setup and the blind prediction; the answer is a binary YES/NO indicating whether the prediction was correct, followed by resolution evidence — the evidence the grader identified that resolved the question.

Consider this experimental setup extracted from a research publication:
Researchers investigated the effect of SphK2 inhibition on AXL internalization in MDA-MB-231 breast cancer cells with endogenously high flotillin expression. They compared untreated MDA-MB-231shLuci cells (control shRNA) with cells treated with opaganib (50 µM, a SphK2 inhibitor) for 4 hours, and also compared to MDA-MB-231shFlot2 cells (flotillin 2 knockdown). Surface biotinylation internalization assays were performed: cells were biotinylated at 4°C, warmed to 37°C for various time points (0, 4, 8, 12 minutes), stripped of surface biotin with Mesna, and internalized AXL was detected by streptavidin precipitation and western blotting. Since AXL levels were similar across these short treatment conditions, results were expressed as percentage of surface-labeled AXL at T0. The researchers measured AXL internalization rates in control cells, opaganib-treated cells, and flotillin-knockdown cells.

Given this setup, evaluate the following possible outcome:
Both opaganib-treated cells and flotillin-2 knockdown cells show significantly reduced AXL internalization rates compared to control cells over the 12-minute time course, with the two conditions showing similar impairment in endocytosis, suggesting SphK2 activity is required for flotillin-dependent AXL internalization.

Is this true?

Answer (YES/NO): YES